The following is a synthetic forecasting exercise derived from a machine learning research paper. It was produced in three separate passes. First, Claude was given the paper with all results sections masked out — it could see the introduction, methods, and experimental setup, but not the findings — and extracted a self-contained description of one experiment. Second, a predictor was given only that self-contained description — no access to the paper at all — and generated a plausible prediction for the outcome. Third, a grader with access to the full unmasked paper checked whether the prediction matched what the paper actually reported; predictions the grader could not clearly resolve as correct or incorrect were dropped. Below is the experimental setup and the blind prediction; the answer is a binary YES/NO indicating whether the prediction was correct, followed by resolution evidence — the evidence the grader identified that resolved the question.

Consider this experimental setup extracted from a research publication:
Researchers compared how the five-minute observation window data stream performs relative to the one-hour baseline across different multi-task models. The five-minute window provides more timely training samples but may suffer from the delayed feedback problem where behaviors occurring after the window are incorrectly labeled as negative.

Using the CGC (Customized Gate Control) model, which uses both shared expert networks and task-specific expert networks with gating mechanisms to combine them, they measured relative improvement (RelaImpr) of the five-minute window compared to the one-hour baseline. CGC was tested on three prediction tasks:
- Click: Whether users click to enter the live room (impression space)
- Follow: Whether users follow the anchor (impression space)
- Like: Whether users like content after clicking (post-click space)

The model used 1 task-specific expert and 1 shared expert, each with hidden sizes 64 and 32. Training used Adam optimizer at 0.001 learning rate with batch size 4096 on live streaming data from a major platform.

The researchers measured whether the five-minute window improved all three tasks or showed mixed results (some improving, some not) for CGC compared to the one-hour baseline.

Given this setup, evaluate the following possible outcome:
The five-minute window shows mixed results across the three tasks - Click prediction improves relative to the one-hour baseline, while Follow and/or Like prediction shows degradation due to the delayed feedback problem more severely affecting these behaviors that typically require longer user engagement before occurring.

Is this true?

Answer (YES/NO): NO